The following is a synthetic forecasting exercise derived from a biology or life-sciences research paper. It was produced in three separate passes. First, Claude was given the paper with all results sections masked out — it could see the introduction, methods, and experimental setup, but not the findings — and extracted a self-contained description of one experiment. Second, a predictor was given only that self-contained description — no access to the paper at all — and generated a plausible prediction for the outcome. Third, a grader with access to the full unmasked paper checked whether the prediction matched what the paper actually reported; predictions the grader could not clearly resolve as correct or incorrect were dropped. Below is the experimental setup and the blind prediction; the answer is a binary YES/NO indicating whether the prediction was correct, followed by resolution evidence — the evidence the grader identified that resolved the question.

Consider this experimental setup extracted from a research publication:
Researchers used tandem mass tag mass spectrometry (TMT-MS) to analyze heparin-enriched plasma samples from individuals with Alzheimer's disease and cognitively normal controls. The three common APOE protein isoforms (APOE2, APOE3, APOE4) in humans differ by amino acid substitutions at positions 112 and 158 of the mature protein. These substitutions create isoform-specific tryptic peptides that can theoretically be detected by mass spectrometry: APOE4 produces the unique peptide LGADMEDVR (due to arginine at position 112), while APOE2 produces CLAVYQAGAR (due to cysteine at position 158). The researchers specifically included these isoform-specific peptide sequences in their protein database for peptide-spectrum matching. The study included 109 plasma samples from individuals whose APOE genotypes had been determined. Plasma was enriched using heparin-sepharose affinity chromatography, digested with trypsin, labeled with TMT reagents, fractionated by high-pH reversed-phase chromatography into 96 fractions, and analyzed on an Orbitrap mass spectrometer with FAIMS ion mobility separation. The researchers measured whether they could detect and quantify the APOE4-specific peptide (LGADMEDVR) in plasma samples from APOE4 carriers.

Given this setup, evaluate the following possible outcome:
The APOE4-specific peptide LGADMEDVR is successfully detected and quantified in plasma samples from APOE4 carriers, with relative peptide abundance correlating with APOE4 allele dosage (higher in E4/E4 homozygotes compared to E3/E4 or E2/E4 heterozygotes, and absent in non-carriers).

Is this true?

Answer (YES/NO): NO